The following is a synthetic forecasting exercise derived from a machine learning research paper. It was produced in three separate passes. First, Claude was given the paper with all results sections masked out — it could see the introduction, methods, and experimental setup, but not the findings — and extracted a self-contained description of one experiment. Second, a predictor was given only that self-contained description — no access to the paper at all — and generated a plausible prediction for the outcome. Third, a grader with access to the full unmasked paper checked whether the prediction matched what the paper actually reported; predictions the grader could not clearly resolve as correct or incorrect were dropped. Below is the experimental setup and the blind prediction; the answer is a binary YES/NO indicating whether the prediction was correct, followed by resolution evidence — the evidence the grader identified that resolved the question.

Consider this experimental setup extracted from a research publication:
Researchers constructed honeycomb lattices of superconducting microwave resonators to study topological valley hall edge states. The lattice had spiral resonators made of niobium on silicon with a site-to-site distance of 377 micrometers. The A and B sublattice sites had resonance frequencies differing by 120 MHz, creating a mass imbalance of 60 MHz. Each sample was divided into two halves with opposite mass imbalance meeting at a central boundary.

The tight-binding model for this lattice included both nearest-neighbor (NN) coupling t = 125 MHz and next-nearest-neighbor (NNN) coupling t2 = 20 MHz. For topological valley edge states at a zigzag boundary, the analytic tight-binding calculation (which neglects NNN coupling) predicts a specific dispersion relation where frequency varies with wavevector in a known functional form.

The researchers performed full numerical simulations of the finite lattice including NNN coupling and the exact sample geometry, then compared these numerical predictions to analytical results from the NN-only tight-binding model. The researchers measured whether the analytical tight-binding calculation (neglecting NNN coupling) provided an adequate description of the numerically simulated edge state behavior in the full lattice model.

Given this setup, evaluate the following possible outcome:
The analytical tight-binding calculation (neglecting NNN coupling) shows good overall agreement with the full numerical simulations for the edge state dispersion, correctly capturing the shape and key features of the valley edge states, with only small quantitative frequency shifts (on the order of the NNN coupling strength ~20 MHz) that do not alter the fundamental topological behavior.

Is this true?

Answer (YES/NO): YES